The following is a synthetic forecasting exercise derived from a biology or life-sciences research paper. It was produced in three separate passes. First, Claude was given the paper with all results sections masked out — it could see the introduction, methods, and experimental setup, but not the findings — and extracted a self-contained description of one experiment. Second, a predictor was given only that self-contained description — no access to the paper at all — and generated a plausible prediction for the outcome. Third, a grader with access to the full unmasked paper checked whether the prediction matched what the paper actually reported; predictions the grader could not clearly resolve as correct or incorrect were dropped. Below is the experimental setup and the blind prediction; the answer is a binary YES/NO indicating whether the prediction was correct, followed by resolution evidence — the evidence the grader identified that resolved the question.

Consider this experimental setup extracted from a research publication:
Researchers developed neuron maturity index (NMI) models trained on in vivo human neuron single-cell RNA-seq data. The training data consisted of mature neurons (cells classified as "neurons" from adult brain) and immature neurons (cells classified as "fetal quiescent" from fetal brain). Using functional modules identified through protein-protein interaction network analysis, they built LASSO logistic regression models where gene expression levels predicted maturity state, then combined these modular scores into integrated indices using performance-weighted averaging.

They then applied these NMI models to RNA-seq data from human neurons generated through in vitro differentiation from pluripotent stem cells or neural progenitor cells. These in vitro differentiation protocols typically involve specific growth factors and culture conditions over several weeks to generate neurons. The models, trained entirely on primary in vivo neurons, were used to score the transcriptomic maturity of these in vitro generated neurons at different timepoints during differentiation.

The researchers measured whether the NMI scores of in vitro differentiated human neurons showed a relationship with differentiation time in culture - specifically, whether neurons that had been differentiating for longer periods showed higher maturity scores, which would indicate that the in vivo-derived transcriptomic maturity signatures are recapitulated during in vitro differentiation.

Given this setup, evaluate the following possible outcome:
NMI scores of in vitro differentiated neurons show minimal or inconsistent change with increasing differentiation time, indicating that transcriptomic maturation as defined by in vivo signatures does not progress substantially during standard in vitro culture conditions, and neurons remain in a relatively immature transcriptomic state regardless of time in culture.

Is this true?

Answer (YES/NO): NO